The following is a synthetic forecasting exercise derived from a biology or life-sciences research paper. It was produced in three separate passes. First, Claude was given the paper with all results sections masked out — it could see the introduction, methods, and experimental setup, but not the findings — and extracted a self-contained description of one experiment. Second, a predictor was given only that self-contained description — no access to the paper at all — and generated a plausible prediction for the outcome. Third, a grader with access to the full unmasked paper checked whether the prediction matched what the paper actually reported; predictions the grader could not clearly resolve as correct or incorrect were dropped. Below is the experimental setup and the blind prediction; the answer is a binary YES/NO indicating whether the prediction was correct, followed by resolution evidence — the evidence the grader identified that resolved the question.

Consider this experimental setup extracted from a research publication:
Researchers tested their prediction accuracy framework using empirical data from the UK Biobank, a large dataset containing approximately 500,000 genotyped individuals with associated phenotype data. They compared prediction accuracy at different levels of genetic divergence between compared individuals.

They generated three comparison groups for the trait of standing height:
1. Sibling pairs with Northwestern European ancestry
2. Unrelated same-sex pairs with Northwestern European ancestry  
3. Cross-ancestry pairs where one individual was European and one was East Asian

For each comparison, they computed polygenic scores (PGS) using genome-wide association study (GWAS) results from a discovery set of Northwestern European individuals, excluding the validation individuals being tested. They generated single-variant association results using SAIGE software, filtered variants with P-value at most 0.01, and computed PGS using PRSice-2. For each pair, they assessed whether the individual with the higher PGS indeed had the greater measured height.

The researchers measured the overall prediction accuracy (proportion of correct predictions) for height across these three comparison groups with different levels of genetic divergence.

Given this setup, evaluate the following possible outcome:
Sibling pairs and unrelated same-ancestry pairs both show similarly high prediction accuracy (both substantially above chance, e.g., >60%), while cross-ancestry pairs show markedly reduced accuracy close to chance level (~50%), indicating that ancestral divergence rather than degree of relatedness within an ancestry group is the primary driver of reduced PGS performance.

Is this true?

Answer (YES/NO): NO